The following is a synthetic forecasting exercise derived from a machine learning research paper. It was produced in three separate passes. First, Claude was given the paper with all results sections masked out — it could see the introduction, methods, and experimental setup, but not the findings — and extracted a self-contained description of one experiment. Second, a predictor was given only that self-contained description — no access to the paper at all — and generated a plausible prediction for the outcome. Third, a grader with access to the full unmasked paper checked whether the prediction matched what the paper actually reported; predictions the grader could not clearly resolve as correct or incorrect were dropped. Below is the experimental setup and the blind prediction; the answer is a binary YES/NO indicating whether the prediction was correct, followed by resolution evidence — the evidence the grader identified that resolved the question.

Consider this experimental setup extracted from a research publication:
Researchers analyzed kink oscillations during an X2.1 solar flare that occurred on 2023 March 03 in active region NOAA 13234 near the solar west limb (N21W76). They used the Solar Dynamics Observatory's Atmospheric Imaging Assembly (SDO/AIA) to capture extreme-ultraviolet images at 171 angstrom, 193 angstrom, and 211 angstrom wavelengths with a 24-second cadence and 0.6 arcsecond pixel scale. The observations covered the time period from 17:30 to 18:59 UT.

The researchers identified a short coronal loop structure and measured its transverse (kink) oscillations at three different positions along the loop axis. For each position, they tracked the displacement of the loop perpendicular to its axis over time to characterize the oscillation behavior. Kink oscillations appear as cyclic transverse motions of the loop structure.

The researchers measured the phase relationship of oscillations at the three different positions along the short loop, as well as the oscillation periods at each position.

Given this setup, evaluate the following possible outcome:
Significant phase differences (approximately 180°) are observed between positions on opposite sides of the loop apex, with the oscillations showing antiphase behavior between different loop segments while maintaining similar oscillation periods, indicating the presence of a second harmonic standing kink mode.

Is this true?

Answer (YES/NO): NO